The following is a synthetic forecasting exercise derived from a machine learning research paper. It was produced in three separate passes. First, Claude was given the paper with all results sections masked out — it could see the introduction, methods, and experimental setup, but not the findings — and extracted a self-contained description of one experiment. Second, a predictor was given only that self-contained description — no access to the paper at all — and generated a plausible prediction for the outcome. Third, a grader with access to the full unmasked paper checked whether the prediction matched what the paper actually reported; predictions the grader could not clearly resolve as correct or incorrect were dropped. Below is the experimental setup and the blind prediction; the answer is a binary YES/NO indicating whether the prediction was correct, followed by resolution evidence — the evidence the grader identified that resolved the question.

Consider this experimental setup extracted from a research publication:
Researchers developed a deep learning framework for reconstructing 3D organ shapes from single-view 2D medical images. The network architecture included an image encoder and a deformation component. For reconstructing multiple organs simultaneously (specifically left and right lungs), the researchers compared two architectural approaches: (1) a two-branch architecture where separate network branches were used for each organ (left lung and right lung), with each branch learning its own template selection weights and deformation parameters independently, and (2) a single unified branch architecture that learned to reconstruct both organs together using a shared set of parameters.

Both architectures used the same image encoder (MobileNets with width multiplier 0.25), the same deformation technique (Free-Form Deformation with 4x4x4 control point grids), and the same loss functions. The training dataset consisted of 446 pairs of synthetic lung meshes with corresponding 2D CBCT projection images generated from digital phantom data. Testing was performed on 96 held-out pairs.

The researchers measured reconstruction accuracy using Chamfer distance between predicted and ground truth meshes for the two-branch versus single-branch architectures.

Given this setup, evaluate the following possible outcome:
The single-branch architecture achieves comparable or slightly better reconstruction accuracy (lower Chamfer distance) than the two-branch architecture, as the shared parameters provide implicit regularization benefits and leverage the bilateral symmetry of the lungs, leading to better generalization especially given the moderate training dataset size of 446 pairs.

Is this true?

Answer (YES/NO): NO